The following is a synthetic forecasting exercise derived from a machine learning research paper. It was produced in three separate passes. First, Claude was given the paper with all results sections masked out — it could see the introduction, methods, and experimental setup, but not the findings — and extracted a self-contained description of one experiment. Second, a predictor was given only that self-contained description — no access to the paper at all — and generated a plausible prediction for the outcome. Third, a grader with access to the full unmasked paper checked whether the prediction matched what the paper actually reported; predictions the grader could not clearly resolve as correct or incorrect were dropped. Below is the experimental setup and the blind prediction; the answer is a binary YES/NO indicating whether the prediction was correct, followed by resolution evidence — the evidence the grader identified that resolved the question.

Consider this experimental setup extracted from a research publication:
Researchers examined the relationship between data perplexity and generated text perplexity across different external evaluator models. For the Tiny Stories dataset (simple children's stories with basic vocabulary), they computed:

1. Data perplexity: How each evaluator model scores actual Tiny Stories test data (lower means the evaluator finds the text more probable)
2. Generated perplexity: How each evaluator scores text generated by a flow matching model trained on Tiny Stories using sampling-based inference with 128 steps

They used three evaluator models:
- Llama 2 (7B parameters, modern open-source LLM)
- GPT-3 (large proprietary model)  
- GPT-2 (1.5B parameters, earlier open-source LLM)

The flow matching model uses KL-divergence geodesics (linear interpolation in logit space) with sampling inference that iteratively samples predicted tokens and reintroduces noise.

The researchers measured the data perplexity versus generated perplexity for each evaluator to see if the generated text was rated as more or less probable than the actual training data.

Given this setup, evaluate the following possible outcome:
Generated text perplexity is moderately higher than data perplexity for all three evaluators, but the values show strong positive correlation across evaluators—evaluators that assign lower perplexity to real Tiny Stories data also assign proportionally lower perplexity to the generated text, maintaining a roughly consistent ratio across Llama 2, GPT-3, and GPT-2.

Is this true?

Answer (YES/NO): NO